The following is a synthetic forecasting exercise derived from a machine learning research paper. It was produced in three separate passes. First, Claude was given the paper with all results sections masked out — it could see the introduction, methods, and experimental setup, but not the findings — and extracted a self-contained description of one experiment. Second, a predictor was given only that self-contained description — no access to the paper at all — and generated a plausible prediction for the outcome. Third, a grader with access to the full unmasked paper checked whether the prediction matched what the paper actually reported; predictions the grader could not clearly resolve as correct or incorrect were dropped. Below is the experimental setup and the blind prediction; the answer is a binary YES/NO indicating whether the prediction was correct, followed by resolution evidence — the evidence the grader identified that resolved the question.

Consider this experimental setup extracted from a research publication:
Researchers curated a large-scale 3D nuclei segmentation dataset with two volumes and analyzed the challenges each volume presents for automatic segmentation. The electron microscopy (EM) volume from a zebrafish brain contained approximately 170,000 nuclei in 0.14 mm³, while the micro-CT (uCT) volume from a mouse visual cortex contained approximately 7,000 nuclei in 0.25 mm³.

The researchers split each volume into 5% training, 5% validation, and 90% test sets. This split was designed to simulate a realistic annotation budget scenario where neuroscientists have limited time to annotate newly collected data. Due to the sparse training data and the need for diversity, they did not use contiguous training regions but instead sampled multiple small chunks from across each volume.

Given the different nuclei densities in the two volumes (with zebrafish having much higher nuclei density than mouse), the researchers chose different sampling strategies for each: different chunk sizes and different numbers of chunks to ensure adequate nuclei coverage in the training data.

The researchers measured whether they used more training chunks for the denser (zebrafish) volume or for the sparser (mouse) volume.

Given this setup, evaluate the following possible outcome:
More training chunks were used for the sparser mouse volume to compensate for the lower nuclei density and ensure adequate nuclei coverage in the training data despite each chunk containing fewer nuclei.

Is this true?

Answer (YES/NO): NO